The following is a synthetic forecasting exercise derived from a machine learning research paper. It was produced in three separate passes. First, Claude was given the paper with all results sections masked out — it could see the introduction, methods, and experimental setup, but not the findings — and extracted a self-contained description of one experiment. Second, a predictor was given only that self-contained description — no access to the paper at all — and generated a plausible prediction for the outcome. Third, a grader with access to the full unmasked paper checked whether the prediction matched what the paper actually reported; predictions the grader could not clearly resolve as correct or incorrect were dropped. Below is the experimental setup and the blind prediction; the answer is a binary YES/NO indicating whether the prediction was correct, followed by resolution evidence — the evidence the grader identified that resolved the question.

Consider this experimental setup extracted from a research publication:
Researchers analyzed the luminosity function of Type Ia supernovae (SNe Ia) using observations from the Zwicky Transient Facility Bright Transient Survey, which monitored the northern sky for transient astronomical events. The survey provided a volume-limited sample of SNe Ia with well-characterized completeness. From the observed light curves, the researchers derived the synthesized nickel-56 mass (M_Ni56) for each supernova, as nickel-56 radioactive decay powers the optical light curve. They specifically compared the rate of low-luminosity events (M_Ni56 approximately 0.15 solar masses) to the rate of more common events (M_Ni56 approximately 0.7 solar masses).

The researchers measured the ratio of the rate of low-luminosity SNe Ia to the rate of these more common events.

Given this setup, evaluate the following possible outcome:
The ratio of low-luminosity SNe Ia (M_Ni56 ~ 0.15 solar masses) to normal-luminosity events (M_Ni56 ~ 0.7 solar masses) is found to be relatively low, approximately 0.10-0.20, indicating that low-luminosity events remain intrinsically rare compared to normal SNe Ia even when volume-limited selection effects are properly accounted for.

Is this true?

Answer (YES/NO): YES